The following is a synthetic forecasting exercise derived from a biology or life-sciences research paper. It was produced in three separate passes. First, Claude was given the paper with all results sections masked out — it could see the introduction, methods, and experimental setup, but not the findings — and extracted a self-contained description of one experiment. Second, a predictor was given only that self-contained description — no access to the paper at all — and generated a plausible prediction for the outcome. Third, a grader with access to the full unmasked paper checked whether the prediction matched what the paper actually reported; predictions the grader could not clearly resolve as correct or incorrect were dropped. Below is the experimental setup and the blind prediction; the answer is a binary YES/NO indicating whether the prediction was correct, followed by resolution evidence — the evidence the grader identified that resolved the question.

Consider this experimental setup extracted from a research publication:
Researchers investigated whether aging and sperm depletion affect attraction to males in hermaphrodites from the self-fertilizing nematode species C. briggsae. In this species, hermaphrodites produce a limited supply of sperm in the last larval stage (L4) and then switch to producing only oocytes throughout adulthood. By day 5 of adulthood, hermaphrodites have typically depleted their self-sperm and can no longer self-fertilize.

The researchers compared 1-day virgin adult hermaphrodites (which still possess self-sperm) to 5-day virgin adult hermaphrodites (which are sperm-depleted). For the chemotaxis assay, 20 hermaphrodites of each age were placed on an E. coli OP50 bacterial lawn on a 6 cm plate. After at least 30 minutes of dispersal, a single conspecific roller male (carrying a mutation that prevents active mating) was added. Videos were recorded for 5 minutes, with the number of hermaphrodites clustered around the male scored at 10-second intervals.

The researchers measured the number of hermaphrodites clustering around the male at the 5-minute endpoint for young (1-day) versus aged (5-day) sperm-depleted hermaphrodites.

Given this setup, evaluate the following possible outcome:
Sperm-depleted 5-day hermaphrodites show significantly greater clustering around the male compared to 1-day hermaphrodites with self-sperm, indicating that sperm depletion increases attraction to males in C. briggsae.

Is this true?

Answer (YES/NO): NO